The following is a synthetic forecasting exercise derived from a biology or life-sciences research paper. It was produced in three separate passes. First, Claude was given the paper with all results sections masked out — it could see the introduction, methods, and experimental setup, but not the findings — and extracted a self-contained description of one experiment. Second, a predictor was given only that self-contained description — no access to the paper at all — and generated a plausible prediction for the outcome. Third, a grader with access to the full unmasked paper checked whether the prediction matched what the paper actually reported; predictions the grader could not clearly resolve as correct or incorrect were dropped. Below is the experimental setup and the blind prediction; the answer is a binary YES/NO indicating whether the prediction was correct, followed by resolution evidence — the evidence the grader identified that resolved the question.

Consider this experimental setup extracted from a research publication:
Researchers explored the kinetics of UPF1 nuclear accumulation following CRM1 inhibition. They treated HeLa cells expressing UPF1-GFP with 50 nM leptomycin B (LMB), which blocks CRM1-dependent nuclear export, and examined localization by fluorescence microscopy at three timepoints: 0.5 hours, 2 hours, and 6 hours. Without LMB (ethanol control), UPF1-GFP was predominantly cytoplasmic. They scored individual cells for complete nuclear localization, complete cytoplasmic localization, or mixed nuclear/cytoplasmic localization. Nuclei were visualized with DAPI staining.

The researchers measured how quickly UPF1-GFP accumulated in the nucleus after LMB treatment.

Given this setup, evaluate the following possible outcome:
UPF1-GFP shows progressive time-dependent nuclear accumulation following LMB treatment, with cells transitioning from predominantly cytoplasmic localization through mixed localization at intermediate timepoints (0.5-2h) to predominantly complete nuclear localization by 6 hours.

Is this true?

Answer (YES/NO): NO